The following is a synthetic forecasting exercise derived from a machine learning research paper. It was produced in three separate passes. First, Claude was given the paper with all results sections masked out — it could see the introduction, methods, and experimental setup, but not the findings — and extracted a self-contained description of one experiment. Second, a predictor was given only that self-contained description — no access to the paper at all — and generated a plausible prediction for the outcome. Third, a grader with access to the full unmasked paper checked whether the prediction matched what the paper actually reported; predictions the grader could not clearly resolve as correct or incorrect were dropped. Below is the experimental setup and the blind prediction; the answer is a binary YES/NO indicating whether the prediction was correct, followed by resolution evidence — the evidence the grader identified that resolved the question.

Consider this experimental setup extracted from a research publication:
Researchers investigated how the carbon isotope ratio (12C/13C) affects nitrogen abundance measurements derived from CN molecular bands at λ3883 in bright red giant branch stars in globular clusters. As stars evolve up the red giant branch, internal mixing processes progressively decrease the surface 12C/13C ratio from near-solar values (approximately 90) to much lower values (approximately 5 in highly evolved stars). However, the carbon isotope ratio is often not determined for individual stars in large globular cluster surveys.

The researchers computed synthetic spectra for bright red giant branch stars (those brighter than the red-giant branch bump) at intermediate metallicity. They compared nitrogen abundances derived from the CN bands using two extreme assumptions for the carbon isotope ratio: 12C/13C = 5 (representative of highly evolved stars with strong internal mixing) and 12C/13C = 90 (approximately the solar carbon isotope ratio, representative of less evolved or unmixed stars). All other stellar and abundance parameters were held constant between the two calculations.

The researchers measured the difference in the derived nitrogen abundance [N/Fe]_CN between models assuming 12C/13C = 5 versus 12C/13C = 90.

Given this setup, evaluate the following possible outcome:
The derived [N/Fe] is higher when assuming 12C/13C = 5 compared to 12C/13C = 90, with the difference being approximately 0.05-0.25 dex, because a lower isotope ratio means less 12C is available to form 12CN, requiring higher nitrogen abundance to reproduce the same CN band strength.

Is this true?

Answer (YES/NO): NO